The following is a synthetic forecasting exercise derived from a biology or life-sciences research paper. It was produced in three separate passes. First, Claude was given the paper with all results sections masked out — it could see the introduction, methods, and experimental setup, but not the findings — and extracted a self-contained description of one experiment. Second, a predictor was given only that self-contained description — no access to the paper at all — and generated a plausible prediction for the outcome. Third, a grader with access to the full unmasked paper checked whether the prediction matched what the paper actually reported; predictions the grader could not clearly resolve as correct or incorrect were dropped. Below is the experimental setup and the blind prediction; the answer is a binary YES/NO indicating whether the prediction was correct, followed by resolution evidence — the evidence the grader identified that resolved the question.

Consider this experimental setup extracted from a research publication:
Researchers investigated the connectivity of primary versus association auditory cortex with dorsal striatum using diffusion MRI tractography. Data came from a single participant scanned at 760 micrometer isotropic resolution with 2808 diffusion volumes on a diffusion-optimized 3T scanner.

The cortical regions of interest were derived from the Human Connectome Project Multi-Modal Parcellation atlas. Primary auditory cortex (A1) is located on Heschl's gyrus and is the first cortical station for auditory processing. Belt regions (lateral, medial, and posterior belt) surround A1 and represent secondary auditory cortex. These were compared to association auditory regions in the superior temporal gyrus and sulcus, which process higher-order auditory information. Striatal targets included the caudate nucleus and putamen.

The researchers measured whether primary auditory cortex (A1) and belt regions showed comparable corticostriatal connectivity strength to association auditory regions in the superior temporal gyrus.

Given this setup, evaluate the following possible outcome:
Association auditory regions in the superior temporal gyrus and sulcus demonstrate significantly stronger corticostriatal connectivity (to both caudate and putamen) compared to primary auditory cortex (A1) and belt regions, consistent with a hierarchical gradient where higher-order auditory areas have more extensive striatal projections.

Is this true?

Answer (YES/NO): NO